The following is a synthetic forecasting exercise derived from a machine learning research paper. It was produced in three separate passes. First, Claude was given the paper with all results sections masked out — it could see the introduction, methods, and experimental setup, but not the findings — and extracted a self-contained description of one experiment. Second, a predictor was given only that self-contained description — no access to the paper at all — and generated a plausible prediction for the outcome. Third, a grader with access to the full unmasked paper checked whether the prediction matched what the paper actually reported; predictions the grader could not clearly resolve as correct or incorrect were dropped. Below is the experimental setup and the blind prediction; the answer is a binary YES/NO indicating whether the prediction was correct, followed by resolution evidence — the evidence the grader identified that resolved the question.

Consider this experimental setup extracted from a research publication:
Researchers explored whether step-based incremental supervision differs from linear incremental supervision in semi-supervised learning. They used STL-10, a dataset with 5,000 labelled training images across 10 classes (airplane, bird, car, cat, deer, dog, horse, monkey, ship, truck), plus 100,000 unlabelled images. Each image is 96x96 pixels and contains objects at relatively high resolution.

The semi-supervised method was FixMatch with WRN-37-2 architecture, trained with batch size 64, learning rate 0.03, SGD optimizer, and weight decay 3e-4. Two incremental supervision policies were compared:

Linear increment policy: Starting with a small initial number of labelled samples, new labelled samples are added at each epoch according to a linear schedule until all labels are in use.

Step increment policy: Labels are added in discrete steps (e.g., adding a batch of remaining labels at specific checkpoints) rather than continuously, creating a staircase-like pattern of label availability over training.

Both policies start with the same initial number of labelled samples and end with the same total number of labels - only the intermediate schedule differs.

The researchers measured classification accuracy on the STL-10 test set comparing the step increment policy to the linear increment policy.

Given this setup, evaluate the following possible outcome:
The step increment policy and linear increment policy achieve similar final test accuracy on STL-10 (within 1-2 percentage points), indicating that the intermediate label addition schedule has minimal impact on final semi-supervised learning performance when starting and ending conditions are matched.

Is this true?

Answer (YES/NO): YES